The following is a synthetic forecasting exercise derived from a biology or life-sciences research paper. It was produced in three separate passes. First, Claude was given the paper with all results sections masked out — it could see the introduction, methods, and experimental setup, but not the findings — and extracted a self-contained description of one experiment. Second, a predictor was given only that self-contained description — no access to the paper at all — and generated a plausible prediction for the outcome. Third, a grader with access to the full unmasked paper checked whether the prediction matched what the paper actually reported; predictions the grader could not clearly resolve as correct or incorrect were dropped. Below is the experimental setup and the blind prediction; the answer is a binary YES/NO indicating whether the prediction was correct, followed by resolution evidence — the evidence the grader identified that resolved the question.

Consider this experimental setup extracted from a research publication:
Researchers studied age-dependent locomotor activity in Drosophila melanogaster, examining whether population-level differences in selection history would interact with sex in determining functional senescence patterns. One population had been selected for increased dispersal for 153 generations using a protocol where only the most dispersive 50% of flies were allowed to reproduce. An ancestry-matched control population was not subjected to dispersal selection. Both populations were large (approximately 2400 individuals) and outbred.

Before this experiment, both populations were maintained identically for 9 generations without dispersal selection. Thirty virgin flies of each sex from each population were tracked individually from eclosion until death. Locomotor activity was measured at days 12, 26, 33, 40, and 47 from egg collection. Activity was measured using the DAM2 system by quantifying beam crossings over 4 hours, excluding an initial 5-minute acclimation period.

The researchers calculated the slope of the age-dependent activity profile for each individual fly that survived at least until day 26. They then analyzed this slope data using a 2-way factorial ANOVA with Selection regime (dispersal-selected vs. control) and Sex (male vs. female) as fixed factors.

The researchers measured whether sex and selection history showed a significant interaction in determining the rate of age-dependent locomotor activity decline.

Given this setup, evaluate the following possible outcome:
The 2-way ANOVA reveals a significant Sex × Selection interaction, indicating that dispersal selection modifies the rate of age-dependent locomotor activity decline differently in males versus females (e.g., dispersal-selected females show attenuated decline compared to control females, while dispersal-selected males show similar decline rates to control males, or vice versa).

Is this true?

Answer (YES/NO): NO